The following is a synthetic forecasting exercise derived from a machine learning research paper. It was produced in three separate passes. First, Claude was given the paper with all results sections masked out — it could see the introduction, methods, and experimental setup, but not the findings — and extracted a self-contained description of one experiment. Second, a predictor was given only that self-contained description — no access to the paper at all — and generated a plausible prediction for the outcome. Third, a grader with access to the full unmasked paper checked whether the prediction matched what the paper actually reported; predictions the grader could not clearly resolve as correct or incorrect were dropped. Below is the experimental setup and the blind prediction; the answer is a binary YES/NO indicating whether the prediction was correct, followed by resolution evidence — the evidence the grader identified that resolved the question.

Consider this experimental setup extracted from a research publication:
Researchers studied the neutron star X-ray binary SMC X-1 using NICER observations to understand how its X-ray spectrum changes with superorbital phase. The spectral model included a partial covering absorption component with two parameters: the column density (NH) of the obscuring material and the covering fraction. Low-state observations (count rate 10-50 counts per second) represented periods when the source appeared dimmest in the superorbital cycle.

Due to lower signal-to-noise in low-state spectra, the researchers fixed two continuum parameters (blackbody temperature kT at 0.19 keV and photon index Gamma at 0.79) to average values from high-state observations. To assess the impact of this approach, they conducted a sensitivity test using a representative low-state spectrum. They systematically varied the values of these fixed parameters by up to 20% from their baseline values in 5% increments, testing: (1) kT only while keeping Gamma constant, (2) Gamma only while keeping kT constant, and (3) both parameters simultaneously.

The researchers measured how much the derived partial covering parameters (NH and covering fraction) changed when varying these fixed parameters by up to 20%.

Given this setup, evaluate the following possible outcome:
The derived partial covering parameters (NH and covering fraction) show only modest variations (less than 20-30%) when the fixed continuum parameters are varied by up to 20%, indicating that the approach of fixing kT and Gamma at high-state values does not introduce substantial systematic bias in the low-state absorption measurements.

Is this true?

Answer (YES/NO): YES